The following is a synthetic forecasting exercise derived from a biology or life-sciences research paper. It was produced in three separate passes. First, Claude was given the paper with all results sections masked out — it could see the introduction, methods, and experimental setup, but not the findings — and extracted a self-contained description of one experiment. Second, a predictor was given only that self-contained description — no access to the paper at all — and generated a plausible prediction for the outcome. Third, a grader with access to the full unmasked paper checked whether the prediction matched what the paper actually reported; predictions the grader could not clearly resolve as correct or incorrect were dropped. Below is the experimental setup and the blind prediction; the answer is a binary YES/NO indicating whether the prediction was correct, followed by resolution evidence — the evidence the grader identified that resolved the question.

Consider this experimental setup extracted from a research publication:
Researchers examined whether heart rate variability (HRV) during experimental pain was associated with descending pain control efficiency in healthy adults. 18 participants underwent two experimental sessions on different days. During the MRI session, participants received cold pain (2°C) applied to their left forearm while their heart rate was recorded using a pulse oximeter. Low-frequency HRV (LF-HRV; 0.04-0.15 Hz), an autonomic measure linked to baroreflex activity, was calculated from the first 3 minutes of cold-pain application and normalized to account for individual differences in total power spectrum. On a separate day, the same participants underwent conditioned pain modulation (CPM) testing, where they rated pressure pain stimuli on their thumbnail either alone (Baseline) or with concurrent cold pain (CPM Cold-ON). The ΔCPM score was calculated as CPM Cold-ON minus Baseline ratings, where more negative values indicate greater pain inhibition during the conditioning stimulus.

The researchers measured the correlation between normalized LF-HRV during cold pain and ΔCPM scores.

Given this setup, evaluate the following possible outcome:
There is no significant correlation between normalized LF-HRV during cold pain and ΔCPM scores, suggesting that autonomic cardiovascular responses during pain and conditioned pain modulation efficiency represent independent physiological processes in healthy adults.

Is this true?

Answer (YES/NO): NO